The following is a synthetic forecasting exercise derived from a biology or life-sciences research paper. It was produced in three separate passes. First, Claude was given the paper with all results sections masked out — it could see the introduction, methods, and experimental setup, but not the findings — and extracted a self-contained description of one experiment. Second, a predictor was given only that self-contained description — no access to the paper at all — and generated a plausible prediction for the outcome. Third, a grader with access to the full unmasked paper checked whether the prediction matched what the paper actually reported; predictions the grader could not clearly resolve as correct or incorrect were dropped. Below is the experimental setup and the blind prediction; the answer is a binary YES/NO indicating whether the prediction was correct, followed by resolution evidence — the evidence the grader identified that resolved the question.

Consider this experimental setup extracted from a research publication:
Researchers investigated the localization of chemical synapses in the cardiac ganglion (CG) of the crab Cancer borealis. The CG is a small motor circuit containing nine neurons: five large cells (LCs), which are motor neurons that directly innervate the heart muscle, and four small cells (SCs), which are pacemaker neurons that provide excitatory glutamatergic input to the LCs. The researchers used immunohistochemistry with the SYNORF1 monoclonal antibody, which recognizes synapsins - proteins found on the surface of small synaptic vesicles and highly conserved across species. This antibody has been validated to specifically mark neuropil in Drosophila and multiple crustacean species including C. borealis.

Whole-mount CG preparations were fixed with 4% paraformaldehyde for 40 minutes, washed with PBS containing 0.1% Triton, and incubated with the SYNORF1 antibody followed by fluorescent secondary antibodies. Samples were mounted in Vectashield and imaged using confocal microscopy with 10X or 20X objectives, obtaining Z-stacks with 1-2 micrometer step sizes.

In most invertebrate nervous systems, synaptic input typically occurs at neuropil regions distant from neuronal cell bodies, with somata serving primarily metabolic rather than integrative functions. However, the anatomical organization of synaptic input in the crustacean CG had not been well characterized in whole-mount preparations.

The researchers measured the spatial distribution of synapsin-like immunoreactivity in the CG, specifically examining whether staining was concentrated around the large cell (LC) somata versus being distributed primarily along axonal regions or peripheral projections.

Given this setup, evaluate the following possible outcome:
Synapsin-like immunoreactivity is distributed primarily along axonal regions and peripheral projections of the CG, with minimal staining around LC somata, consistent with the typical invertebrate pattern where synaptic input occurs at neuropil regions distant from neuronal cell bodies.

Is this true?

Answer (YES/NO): NO